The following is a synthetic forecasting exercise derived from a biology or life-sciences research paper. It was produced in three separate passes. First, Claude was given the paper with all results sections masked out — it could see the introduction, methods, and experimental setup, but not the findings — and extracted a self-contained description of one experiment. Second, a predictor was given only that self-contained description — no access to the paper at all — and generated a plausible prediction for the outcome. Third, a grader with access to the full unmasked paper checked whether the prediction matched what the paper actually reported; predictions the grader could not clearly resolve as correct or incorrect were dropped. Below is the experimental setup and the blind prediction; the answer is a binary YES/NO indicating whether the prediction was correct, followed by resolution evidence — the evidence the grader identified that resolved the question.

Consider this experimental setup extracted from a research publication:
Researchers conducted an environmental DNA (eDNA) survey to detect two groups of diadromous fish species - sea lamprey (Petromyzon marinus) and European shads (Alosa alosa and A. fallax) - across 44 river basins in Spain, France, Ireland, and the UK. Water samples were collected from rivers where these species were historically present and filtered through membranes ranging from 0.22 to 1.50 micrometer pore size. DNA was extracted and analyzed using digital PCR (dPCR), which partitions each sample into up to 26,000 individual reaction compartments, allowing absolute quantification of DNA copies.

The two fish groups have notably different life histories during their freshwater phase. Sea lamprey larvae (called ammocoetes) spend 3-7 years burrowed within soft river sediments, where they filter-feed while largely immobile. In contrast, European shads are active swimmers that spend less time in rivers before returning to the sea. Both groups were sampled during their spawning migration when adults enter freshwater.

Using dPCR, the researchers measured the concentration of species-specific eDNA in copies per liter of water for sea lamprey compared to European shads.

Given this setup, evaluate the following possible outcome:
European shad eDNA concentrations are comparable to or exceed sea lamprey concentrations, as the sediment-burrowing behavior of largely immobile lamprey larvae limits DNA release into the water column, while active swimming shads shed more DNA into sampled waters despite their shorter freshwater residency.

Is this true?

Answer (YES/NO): YES